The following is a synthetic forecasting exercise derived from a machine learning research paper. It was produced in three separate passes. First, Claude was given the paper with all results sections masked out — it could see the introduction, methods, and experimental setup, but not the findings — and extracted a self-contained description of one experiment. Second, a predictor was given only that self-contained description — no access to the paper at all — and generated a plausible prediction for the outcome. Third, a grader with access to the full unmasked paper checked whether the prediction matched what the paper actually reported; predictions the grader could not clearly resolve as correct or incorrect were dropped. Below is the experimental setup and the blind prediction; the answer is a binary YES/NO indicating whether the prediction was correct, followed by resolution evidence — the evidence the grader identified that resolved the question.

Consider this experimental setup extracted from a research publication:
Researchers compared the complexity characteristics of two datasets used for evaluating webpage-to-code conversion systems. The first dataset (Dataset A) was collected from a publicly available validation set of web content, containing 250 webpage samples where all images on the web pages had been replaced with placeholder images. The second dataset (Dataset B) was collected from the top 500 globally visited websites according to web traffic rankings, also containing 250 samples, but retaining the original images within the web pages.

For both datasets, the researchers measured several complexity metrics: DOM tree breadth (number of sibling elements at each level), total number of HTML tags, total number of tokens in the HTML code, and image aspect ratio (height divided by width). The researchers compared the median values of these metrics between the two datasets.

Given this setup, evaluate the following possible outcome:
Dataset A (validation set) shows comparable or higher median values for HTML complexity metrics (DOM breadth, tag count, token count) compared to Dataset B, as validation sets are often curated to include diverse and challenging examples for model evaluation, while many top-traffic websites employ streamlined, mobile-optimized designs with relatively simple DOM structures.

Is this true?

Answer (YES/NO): NO